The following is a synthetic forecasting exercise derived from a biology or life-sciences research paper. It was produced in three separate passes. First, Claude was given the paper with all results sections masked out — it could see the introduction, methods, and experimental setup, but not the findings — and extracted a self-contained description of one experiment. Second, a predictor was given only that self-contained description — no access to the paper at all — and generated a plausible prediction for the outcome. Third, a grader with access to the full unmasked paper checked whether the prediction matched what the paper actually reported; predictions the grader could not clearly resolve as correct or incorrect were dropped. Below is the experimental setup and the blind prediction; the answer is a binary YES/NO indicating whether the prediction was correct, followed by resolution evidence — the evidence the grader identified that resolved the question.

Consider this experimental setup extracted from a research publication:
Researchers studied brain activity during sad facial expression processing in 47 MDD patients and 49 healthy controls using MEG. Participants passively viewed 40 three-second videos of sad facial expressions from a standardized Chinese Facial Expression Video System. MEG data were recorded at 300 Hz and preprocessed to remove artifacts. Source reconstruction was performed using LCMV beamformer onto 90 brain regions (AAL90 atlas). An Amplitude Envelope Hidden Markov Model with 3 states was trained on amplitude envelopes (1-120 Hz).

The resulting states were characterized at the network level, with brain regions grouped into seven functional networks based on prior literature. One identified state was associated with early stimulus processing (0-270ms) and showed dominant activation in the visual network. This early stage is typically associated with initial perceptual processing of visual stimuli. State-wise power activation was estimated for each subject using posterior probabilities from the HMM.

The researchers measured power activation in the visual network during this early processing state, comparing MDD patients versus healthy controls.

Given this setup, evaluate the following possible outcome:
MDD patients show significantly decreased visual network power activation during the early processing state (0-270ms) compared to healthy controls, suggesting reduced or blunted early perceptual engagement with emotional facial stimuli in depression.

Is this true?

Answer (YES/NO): NO